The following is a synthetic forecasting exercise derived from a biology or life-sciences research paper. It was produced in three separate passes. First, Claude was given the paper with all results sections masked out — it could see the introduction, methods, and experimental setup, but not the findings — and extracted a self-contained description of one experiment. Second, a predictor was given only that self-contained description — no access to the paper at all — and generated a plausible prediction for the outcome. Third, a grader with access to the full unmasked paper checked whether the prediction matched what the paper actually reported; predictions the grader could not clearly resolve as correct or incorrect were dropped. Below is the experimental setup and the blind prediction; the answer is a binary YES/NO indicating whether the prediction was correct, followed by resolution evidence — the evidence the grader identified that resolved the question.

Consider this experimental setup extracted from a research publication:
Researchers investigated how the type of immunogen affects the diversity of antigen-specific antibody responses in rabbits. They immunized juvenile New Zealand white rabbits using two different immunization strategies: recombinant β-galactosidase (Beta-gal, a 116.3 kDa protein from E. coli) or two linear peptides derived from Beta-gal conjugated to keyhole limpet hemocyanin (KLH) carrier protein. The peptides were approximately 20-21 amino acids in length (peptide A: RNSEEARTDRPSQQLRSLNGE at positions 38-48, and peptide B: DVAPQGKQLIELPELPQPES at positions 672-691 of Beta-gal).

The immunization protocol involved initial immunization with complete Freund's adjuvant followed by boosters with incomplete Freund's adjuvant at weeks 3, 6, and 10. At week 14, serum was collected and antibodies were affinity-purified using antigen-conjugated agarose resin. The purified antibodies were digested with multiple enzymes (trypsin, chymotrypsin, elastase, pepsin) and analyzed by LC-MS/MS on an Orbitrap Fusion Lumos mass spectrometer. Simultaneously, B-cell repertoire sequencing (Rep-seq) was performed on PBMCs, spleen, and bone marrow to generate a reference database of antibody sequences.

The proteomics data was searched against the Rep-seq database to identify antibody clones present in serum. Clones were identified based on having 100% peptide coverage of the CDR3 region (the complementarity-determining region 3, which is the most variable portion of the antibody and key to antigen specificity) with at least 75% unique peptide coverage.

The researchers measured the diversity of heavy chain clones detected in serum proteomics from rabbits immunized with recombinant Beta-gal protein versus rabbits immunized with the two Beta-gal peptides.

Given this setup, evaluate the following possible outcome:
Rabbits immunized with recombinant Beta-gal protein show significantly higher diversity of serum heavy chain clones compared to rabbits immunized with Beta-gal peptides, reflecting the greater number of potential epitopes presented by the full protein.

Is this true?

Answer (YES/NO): YES